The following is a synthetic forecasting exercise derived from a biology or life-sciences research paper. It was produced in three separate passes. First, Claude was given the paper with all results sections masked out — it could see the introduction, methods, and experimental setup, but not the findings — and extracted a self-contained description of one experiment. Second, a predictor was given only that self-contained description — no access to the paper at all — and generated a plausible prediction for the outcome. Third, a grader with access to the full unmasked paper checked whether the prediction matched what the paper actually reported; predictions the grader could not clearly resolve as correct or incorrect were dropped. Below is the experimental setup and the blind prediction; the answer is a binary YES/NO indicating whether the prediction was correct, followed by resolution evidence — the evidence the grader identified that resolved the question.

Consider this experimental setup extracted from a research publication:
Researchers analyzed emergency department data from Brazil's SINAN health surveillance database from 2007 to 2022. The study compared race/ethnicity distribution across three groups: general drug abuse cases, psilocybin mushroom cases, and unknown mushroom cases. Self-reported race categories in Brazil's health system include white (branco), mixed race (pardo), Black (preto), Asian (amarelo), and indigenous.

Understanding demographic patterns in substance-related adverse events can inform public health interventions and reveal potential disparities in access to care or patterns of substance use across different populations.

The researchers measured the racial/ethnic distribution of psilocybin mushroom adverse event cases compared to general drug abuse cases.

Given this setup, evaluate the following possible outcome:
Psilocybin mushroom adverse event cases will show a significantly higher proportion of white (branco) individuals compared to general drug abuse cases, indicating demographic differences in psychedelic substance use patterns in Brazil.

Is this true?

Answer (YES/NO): NO